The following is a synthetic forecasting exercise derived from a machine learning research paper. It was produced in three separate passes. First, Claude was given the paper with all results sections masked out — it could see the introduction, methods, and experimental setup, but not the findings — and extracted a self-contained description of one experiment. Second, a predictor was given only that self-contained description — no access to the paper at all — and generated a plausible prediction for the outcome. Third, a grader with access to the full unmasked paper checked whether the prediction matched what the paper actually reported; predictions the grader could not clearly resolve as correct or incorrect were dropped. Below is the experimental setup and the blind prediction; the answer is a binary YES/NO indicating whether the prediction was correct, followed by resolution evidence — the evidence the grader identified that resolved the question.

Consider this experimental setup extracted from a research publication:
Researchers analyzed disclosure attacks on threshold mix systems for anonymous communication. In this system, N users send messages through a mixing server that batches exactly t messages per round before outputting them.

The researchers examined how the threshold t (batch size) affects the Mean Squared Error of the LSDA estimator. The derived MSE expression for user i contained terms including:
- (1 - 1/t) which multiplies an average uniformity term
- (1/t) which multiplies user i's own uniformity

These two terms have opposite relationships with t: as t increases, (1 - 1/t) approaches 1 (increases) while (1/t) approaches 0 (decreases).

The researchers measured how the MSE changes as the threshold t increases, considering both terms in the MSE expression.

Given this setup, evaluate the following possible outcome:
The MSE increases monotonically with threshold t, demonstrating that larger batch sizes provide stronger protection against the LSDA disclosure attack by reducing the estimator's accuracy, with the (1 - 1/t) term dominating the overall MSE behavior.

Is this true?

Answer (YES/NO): NO